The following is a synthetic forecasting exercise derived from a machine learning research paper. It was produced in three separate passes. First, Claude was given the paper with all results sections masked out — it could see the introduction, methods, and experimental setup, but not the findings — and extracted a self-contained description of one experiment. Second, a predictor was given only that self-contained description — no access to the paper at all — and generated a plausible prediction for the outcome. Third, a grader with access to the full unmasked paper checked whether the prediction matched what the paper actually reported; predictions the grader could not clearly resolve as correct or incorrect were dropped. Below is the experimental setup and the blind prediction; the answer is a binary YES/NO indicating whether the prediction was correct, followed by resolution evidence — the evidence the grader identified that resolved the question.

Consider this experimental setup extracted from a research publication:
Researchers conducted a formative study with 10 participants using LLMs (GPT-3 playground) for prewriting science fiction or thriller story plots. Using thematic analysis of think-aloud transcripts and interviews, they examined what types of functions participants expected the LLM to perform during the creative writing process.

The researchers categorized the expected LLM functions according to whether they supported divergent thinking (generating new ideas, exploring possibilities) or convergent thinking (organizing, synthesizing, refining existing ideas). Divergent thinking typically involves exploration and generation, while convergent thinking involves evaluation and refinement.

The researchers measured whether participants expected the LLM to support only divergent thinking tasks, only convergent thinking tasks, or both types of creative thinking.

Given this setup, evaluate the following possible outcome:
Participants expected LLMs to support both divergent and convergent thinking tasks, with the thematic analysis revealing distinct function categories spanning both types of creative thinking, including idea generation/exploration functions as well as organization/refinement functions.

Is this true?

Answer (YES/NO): YES